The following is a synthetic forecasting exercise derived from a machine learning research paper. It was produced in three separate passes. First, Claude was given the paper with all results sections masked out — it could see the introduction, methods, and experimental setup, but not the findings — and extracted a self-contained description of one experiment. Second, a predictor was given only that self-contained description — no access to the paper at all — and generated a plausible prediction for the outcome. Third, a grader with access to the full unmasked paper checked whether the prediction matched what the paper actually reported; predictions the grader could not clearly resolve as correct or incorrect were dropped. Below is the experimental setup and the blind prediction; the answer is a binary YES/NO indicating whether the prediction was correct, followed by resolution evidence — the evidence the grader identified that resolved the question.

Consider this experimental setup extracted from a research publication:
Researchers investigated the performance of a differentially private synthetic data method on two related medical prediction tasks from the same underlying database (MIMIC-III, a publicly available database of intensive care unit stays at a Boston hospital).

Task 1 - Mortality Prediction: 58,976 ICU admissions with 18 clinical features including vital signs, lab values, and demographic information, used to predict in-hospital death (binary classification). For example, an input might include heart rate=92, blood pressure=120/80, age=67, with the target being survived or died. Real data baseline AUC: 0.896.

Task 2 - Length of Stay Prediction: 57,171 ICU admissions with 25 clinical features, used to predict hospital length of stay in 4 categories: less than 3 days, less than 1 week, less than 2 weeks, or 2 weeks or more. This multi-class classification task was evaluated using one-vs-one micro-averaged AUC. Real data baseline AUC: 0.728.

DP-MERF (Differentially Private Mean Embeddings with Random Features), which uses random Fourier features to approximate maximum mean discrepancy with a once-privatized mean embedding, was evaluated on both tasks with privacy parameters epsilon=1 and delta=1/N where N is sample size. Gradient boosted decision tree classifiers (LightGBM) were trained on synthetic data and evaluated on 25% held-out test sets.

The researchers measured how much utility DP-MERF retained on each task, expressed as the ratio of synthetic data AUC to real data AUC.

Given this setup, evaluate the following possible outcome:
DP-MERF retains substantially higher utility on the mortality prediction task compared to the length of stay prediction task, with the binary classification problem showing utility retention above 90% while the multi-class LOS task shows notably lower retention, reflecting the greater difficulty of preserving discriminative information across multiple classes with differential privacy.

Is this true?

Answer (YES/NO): NO